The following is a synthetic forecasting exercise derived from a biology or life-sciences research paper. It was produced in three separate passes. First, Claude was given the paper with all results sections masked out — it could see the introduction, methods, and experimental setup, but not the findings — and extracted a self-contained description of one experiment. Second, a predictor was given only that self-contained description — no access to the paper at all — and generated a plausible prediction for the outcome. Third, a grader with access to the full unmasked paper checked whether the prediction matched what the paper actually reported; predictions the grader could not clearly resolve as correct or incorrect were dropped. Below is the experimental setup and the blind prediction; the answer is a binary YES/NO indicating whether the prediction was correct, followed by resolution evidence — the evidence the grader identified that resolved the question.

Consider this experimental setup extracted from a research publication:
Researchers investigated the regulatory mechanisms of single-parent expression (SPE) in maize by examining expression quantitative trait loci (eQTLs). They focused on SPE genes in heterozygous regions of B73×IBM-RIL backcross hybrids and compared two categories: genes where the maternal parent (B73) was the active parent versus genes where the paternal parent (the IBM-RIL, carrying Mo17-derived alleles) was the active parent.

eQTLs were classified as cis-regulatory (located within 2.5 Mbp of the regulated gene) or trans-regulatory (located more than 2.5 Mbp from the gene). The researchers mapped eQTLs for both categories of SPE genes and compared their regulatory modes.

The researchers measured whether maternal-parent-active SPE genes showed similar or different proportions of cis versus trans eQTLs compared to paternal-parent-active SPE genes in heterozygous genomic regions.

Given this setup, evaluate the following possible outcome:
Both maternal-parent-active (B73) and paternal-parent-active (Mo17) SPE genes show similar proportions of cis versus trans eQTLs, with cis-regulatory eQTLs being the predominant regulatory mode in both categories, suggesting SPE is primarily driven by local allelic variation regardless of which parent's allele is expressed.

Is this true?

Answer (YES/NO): NO